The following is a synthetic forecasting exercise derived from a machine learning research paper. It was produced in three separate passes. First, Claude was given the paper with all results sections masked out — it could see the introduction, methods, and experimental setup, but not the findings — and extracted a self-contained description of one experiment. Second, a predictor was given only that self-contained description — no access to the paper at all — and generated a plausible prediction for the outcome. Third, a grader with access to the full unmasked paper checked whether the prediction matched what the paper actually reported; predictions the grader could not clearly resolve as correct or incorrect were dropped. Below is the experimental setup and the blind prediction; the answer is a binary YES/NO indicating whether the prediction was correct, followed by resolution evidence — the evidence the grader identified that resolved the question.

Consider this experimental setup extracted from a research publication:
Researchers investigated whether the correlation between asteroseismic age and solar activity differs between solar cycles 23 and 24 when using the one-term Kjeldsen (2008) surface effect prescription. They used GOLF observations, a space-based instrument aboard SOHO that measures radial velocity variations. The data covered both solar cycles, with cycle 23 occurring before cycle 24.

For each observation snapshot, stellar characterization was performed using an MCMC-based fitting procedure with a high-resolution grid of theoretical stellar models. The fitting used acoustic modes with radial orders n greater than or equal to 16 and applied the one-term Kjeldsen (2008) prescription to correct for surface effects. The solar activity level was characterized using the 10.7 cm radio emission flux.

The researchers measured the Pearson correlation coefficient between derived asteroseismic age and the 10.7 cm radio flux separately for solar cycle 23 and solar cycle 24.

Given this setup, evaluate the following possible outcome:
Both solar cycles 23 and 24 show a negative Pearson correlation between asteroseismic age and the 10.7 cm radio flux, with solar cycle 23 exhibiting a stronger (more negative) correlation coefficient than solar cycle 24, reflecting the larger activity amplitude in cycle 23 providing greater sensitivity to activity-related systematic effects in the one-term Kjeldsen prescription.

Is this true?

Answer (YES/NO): NO